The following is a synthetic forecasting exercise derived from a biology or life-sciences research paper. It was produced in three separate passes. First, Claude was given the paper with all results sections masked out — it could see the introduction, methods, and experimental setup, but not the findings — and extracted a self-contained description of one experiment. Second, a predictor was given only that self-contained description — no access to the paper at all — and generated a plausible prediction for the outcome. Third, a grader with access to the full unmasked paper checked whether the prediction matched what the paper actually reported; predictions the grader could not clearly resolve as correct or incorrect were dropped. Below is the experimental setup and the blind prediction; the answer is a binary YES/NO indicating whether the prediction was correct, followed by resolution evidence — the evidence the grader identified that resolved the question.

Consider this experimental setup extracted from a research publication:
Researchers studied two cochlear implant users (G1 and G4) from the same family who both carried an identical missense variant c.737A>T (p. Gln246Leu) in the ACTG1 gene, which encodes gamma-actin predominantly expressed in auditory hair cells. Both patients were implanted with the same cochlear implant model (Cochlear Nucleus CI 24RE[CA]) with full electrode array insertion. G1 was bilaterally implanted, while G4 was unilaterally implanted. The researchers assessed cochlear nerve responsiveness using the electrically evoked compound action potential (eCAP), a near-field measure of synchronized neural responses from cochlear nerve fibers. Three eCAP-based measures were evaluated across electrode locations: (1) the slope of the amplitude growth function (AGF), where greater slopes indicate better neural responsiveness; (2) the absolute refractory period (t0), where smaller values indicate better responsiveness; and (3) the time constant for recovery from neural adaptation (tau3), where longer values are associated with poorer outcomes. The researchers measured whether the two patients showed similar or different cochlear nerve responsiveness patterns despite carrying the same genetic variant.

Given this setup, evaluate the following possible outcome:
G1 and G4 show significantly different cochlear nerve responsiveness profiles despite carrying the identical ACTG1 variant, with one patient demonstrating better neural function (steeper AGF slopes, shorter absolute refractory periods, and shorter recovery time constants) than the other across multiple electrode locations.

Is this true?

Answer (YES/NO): YES